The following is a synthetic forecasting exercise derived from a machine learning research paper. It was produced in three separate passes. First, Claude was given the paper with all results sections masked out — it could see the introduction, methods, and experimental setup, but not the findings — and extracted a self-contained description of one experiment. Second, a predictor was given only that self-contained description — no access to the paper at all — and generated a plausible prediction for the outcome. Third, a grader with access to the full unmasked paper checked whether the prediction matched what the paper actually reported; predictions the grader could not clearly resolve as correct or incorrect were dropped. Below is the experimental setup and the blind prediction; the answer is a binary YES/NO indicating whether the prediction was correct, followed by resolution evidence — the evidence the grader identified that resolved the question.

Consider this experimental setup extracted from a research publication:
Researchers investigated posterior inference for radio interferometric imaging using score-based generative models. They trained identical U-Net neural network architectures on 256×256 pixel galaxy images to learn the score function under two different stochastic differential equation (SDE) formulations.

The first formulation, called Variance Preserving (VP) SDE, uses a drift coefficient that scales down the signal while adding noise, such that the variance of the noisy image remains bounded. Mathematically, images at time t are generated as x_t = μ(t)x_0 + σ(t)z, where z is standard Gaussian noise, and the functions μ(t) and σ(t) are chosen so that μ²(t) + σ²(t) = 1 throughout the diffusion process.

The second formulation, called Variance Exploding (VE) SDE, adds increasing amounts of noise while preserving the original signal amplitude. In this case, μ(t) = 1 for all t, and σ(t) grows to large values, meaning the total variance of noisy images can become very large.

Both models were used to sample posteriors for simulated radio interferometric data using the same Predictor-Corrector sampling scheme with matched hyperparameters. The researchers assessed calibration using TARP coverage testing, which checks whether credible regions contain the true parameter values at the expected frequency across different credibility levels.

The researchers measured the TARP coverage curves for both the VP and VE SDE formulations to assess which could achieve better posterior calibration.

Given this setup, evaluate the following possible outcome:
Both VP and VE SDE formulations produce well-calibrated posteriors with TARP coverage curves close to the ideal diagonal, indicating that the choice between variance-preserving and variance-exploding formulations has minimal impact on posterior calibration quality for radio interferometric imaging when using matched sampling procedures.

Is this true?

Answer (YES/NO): NO